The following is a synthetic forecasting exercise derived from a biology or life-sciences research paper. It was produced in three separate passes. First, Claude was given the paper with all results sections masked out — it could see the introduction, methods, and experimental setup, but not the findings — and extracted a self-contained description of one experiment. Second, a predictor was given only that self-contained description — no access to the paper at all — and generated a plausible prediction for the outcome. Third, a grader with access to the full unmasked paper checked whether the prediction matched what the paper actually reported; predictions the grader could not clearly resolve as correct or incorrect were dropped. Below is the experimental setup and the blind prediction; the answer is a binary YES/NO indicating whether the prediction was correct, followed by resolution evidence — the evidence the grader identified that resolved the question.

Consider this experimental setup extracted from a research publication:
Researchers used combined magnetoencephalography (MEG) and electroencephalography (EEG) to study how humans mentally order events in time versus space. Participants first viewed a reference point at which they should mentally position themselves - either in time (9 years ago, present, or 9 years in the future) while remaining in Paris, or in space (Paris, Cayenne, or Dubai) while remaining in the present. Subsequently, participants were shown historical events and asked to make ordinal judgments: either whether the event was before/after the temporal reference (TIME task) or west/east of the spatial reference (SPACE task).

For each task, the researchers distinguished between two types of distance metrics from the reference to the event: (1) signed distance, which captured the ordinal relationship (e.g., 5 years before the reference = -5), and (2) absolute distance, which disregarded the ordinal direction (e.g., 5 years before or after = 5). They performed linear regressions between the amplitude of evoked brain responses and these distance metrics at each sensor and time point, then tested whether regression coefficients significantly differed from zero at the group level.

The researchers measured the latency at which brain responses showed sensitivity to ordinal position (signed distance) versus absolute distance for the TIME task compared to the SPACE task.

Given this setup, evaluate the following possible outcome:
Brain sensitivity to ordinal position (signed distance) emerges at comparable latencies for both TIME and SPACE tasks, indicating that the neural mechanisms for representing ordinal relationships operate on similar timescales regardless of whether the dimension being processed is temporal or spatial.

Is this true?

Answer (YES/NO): NO